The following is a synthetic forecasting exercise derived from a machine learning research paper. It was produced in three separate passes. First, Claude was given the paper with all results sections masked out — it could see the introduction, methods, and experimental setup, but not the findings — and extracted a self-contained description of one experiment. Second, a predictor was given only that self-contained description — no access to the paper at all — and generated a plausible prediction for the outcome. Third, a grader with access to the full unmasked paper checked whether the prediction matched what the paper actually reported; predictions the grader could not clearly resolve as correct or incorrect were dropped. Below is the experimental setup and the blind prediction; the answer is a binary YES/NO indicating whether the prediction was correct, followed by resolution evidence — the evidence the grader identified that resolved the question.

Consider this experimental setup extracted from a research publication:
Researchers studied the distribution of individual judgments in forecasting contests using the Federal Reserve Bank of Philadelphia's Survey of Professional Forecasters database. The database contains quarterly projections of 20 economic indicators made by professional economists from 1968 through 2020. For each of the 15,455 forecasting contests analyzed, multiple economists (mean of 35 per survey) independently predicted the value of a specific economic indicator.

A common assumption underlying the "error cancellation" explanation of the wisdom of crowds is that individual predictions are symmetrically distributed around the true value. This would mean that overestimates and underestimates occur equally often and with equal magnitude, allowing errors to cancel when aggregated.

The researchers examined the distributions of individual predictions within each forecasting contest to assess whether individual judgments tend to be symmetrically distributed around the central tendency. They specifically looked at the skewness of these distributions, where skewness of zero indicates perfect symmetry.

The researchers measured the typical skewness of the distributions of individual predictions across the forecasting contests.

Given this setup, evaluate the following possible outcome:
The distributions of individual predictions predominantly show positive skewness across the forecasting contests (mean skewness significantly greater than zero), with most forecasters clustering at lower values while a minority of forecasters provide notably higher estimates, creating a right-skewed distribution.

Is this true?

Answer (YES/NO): NO